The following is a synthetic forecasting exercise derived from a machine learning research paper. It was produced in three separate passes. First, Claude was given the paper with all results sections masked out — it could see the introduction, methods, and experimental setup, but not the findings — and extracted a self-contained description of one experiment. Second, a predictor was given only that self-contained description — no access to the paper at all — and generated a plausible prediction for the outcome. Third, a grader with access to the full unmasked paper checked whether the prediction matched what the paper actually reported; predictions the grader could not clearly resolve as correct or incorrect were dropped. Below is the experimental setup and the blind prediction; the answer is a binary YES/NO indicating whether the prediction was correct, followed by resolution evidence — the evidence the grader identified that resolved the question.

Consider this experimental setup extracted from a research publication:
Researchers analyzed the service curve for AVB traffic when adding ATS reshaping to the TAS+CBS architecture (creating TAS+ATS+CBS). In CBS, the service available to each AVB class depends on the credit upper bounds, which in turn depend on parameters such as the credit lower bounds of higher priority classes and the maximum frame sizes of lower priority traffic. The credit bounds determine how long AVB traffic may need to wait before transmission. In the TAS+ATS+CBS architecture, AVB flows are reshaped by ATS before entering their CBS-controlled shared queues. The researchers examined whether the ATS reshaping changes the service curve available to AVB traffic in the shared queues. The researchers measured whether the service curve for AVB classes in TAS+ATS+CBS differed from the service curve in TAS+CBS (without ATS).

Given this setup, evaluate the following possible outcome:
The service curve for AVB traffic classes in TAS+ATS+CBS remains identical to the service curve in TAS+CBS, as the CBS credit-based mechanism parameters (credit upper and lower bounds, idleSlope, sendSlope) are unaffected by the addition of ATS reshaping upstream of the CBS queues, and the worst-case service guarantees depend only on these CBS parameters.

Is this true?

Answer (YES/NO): YES